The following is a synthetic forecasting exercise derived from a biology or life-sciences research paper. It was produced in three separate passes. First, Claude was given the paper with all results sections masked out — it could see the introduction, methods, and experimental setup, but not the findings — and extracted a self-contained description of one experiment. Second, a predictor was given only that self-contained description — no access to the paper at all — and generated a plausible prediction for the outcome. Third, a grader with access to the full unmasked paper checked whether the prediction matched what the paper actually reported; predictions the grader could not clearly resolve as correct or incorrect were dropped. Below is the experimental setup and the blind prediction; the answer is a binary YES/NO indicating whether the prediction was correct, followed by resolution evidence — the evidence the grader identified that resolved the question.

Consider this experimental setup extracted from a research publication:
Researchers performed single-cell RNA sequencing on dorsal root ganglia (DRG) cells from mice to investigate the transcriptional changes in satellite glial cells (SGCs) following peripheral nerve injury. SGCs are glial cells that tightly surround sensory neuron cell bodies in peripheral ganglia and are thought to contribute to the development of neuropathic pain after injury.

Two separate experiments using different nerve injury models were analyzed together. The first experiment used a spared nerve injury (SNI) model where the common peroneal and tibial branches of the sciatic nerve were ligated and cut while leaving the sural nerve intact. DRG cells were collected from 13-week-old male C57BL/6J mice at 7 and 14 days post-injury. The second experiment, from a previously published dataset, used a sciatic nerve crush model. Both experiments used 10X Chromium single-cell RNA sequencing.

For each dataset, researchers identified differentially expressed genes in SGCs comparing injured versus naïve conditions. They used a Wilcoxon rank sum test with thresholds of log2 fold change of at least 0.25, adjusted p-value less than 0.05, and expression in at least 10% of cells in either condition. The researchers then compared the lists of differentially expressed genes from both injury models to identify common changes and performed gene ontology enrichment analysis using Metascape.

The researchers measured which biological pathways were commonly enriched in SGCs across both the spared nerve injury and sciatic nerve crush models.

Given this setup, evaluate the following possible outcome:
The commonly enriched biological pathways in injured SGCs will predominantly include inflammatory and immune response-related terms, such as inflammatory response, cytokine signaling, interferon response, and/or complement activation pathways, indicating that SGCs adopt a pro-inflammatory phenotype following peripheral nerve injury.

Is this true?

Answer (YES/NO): NO